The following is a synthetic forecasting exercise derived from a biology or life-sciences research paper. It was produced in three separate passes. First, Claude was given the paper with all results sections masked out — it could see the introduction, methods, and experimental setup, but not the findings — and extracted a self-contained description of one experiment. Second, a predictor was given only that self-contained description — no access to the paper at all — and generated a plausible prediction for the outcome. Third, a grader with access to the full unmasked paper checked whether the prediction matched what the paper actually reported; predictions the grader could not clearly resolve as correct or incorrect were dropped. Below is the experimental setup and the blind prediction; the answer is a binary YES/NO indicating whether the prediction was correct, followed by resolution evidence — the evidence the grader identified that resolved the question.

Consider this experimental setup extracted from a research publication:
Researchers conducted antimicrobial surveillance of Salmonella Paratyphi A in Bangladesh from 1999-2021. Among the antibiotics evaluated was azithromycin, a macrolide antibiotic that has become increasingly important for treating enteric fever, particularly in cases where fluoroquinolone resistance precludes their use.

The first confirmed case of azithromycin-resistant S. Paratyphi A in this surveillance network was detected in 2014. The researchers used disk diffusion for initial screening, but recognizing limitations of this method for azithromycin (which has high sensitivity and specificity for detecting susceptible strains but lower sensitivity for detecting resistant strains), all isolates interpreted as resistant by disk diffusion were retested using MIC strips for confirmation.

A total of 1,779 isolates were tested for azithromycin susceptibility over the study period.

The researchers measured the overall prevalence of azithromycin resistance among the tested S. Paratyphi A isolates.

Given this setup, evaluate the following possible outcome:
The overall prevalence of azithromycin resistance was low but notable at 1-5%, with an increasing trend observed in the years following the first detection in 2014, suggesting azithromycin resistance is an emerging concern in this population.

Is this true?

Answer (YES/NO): NO